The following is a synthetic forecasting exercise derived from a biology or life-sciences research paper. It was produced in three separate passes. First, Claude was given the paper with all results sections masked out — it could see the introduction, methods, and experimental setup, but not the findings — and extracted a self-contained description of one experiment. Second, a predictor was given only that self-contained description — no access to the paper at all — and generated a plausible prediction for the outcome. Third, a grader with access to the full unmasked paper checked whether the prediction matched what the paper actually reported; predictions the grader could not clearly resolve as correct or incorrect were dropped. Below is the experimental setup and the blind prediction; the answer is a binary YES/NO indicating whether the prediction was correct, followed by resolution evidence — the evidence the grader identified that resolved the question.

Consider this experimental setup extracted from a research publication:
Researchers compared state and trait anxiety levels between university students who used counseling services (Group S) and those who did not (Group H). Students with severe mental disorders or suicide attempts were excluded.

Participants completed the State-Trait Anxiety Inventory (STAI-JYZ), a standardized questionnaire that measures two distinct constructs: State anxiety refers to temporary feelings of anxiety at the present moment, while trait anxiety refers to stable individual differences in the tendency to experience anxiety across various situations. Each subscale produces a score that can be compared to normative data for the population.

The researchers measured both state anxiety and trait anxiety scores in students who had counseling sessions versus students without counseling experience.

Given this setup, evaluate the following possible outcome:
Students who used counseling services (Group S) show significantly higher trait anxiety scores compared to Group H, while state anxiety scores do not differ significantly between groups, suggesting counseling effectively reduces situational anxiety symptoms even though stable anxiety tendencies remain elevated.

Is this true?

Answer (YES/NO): NO